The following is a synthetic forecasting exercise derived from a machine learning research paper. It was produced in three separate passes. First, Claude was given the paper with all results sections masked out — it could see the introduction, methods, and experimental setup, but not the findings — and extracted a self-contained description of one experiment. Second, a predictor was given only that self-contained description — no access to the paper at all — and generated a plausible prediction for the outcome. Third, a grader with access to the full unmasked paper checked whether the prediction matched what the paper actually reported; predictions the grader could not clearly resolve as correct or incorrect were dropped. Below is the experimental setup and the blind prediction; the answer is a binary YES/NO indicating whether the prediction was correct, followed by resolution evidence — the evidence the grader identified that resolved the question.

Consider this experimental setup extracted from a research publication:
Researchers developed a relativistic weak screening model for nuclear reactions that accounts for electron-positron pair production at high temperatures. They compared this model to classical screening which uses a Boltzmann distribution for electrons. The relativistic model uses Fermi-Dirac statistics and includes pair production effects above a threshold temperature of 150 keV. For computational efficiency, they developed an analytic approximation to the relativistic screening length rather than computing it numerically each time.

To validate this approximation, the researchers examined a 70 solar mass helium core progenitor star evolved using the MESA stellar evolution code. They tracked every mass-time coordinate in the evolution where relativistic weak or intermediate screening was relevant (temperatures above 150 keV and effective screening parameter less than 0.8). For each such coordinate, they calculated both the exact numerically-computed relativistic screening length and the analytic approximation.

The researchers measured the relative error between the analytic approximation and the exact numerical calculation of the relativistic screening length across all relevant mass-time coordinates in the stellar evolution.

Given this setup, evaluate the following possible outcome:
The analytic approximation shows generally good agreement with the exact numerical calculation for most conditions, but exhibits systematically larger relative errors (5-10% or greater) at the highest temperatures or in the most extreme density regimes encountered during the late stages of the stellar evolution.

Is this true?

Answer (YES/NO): NO